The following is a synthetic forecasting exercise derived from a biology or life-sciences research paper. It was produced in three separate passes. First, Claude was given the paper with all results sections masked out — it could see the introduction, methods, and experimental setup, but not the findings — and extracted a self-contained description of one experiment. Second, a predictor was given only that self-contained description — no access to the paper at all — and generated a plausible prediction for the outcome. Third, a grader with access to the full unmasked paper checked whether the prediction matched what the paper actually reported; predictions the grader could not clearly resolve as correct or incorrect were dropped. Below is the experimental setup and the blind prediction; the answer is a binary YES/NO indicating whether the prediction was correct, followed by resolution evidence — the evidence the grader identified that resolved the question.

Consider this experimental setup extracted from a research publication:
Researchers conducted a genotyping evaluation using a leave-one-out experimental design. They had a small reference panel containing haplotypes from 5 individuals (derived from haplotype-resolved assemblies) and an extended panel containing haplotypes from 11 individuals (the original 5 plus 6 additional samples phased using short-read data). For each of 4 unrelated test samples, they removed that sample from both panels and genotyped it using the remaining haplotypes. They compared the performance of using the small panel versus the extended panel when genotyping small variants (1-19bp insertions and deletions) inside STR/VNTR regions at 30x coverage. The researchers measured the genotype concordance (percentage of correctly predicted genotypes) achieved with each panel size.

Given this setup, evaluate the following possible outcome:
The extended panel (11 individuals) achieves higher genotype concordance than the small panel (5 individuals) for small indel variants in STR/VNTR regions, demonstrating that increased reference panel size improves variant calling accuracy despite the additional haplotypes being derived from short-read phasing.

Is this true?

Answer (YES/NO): YES